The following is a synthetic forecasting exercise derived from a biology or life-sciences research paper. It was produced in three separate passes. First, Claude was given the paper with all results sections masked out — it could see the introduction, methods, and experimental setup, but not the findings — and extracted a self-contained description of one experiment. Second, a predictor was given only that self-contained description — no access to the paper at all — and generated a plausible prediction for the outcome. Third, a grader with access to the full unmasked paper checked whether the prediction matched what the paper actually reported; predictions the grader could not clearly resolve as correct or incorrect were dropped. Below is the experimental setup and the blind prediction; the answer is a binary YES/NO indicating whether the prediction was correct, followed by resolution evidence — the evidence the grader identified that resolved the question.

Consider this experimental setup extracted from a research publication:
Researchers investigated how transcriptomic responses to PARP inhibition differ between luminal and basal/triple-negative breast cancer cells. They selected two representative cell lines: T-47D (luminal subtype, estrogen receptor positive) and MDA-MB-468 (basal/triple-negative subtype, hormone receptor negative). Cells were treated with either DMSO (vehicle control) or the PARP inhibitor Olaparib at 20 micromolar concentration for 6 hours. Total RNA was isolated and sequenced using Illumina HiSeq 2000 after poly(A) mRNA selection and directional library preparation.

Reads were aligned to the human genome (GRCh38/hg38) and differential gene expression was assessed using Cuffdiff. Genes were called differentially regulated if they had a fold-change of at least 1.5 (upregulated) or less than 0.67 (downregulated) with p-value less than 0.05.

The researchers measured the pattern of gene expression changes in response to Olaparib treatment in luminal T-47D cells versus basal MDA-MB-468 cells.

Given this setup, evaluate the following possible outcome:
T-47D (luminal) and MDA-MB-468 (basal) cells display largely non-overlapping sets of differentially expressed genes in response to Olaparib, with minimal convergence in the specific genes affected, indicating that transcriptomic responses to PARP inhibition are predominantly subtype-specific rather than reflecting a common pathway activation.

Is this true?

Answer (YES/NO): YES